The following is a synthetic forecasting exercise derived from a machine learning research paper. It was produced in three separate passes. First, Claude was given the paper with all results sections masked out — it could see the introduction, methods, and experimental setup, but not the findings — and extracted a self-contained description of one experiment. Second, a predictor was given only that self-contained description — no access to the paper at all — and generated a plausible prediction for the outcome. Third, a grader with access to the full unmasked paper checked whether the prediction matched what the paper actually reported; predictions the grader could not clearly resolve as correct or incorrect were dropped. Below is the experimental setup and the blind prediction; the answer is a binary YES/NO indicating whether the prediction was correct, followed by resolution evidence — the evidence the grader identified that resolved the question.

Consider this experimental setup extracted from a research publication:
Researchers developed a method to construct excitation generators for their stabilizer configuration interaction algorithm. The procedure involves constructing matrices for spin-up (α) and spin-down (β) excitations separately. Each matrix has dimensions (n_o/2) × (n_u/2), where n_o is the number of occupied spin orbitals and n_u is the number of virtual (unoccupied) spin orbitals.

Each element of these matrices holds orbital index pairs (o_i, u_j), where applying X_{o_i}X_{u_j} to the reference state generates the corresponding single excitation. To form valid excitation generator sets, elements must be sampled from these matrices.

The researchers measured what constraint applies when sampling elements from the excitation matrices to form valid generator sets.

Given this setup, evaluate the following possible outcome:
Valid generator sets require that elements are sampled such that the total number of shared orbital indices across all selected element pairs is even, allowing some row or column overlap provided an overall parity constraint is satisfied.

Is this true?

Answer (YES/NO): NO